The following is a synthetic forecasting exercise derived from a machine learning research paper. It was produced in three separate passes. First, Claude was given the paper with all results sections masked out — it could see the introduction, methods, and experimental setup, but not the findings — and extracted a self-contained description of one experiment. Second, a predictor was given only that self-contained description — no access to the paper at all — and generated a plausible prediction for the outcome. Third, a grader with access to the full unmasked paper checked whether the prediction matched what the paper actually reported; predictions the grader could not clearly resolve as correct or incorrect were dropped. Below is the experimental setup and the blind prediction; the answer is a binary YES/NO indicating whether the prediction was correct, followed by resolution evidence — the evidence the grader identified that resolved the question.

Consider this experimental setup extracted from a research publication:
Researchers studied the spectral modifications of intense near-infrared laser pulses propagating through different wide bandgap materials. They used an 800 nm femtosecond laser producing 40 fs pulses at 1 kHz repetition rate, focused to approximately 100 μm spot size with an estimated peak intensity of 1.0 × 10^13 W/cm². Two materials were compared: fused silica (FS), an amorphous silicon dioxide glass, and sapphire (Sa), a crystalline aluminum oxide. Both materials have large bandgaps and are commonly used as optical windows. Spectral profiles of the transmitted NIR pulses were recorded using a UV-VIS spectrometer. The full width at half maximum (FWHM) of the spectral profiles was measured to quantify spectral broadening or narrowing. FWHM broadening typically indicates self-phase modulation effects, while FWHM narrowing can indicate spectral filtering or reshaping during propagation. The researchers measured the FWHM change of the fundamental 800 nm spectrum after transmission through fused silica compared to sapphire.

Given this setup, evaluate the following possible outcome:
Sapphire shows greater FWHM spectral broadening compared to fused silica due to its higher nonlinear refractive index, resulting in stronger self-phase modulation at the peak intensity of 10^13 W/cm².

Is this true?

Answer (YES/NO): NO